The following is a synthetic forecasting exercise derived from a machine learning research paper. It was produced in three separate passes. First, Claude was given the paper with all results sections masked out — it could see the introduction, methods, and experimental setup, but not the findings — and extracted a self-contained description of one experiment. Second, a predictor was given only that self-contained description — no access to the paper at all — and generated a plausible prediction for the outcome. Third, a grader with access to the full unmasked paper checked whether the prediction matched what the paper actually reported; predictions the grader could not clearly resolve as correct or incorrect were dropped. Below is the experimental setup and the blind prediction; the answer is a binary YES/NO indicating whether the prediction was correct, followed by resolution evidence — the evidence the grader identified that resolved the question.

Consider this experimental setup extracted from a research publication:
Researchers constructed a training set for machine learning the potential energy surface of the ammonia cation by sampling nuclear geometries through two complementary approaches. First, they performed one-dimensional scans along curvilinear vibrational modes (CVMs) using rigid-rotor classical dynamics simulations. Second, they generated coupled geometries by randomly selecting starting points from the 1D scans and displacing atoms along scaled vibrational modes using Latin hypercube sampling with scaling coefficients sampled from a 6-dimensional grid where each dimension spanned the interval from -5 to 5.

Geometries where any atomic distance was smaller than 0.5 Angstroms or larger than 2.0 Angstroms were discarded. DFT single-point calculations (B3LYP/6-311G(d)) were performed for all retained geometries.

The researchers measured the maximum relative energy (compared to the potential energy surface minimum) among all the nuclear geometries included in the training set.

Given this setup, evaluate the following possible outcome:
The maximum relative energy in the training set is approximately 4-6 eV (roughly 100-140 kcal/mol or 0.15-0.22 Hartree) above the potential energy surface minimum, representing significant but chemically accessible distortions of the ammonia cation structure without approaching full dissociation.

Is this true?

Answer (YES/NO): NO